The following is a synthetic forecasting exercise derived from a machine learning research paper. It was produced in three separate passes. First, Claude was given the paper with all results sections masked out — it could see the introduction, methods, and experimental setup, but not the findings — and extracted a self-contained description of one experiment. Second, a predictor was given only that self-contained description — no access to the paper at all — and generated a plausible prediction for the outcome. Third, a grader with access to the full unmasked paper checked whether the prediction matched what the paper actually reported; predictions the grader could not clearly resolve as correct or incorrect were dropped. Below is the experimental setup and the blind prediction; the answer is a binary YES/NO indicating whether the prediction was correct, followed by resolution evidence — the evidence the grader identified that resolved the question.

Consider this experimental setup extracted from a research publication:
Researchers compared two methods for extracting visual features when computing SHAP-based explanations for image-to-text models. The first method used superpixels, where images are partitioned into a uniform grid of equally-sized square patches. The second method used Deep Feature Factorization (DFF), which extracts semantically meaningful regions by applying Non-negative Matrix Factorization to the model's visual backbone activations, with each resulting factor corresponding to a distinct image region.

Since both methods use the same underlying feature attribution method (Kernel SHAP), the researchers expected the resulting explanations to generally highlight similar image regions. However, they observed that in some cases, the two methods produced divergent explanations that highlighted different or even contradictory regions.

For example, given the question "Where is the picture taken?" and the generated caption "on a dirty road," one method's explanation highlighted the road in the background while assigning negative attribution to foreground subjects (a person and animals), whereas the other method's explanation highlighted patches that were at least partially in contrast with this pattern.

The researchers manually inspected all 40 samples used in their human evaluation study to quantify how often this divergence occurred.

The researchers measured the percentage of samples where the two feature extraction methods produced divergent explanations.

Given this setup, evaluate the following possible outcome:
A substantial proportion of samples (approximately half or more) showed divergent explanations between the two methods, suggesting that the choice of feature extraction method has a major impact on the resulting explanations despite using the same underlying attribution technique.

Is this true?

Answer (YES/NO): NO